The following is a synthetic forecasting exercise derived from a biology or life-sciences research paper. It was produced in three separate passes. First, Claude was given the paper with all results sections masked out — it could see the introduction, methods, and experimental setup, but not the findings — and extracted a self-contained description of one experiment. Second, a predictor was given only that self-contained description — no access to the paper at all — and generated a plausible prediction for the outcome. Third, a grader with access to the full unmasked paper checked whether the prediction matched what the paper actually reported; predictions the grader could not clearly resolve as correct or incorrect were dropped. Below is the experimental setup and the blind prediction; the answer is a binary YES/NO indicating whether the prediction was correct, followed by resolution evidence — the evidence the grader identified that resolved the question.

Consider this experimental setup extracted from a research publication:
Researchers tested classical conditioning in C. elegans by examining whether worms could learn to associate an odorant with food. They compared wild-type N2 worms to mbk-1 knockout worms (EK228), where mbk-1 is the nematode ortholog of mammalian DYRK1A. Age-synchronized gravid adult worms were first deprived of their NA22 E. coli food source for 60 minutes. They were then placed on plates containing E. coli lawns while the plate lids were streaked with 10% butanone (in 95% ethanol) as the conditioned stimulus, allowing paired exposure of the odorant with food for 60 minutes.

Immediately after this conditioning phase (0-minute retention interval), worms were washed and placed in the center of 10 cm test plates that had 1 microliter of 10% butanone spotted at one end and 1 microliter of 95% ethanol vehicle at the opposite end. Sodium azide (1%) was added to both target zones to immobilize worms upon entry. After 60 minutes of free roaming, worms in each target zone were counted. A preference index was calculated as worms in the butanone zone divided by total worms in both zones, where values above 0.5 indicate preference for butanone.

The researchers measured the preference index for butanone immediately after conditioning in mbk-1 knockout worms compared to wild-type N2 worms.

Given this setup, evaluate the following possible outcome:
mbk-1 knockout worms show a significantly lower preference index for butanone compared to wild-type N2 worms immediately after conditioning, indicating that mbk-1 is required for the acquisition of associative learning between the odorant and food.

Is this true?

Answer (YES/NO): NO